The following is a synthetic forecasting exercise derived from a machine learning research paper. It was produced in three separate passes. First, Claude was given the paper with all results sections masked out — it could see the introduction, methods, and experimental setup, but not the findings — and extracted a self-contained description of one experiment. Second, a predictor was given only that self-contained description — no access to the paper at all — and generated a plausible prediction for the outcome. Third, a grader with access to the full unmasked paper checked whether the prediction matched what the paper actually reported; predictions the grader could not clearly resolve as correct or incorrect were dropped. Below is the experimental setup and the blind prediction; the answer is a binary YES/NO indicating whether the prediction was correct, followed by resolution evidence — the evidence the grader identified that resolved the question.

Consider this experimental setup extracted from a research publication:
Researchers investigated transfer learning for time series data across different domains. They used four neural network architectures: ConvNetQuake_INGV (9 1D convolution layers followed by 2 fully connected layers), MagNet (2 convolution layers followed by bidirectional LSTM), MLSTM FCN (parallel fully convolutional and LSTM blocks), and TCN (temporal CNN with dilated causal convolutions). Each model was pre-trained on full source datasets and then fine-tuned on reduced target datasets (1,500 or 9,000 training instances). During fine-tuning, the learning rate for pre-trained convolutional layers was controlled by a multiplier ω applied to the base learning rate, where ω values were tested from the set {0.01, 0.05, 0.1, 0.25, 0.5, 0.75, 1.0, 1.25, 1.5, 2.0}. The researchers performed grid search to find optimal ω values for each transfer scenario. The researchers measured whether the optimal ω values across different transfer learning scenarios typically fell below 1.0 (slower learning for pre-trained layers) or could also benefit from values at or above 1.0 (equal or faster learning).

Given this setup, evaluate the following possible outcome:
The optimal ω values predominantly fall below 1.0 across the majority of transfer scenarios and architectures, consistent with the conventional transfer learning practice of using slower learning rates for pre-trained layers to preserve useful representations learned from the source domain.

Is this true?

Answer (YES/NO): NO